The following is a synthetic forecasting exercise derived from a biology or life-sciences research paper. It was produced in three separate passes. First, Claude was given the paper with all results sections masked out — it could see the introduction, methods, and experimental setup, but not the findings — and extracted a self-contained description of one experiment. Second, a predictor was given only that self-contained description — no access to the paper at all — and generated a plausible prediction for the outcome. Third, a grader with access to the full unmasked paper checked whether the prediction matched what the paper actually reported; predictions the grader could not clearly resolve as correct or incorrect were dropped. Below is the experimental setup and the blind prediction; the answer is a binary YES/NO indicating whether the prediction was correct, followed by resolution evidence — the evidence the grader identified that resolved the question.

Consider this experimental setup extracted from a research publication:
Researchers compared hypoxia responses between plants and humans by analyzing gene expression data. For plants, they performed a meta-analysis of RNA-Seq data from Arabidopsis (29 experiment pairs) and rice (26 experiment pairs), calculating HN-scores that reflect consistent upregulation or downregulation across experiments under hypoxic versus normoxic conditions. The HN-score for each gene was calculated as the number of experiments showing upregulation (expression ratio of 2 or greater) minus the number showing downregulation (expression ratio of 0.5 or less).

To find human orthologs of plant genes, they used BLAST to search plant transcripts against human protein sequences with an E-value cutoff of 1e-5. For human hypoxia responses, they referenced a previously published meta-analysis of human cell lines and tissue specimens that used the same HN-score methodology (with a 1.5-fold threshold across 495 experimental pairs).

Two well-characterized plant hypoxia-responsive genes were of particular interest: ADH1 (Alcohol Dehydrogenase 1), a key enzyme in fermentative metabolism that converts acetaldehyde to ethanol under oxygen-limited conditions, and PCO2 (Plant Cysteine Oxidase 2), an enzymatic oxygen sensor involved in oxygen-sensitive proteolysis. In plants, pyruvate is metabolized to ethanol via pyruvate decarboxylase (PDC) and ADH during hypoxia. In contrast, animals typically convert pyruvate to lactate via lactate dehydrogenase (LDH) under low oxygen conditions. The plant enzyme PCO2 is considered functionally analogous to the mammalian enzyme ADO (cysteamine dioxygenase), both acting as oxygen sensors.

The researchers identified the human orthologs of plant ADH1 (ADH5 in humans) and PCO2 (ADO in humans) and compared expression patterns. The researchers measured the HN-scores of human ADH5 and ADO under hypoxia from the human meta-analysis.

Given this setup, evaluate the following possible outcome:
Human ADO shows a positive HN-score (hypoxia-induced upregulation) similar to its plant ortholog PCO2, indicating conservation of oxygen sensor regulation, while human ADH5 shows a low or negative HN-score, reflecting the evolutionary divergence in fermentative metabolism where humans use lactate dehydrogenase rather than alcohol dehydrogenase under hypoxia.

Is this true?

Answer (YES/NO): NO